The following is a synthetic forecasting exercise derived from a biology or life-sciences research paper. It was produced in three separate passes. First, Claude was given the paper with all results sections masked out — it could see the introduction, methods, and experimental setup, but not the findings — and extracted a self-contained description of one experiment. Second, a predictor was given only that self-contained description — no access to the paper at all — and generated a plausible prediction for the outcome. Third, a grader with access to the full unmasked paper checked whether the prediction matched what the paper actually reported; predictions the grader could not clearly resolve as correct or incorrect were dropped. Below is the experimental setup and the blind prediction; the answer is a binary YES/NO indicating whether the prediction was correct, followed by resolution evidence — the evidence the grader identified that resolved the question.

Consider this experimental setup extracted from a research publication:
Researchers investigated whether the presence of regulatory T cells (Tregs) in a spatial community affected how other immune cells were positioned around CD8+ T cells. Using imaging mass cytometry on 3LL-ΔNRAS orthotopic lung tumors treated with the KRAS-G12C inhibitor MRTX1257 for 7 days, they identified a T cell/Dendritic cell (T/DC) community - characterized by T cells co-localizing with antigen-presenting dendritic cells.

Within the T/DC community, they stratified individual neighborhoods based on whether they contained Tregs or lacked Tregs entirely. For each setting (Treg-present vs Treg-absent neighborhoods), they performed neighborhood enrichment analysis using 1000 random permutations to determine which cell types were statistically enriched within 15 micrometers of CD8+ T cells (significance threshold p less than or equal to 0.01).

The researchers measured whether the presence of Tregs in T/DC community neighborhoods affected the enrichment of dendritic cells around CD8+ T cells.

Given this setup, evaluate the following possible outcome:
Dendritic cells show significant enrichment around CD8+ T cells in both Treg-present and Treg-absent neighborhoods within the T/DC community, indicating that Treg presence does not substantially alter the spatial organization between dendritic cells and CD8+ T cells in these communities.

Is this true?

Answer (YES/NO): NO